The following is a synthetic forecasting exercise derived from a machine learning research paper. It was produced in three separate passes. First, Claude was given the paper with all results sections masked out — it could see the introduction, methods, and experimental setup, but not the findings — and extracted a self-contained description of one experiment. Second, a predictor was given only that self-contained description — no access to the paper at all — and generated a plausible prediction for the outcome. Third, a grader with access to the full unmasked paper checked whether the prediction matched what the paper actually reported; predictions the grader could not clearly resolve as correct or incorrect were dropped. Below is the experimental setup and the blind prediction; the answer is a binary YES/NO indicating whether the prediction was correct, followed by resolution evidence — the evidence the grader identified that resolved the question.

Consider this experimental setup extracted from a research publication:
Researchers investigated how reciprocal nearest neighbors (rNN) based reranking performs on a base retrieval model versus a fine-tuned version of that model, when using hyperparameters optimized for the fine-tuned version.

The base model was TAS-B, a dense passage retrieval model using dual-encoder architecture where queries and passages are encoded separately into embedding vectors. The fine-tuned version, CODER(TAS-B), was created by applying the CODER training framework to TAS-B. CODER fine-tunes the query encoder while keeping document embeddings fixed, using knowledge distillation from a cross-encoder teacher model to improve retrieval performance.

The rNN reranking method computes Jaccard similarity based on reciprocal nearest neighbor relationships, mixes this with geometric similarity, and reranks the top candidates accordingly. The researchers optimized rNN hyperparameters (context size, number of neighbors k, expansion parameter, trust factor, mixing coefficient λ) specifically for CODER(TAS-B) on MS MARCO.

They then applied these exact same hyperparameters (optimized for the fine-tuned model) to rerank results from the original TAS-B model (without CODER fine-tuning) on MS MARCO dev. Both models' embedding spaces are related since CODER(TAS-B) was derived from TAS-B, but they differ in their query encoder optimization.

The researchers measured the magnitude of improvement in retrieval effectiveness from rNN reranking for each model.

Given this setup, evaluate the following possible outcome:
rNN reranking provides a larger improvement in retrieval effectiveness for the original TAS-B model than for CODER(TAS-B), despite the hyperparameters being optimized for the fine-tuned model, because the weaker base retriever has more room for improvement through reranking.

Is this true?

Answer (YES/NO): YES